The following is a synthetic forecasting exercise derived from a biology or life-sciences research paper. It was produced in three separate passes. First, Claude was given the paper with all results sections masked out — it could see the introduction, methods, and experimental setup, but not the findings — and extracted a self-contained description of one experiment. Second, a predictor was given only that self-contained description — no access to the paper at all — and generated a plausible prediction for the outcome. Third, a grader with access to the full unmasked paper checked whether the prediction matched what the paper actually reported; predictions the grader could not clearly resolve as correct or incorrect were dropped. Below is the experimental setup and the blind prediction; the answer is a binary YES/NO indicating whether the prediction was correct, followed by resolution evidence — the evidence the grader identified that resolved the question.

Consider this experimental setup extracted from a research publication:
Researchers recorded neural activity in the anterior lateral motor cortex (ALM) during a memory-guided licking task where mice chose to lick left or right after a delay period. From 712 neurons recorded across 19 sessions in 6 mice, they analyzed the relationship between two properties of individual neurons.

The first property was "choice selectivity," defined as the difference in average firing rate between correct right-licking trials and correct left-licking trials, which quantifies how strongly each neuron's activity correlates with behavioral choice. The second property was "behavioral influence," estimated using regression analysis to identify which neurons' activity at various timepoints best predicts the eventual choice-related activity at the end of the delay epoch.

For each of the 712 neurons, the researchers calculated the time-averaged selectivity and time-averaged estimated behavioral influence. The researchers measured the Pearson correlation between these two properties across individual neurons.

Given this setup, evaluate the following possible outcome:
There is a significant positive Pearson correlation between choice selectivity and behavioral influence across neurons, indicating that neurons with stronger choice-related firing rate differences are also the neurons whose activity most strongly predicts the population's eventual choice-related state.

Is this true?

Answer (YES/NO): NO